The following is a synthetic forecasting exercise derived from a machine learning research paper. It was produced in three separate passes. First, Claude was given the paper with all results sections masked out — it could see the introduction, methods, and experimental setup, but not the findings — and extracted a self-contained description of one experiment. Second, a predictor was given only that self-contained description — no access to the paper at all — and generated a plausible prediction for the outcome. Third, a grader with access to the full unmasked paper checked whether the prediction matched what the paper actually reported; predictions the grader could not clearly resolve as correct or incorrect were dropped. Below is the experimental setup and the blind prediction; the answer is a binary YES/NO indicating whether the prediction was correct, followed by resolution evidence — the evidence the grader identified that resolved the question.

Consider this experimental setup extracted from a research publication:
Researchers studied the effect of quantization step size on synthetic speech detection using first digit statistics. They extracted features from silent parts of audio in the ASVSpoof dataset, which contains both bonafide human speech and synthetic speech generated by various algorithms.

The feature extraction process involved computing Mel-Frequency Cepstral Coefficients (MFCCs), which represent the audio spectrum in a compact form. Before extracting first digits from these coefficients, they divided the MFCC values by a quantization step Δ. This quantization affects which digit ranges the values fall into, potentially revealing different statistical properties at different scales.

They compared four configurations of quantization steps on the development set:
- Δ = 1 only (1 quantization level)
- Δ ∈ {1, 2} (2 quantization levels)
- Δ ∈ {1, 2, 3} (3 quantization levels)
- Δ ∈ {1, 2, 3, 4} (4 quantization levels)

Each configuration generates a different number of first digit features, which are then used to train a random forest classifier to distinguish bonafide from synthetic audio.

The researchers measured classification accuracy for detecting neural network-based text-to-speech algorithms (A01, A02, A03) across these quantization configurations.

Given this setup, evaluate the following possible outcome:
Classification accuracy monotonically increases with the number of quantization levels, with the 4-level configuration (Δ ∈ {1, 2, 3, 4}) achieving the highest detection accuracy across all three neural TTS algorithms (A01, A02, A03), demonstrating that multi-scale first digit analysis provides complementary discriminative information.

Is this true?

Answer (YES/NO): NO